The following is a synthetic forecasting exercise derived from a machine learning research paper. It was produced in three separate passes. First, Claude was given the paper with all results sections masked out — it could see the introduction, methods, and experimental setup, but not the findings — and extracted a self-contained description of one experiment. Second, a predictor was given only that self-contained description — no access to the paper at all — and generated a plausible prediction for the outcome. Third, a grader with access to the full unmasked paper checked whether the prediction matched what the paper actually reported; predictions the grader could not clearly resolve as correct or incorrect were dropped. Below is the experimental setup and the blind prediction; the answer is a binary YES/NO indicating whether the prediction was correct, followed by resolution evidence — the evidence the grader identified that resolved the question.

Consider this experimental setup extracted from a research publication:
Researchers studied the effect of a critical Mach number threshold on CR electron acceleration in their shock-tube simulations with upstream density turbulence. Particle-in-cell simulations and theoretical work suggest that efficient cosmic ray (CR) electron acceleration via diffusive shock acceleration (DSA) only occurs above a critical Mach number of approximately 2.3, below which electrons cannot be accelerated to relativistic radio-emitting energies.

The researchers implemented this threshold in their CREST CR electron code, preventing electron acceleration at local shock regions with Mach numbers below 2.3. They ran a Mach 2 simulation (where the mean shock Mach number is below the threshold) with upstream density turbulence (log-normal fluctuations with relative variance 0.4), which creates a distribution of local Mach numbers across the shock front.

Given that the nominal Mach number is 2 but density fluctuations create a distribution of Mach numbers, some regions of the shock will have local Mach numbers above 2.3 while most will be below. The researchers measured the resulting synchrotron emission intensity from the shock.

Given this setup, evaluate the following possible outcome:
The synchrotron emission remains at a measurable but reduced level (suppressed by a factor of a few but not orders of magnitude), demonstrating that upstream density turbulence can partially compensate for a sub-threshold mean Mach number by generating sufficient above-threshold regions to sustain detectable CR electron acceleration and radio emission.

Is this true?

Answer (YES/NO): NO